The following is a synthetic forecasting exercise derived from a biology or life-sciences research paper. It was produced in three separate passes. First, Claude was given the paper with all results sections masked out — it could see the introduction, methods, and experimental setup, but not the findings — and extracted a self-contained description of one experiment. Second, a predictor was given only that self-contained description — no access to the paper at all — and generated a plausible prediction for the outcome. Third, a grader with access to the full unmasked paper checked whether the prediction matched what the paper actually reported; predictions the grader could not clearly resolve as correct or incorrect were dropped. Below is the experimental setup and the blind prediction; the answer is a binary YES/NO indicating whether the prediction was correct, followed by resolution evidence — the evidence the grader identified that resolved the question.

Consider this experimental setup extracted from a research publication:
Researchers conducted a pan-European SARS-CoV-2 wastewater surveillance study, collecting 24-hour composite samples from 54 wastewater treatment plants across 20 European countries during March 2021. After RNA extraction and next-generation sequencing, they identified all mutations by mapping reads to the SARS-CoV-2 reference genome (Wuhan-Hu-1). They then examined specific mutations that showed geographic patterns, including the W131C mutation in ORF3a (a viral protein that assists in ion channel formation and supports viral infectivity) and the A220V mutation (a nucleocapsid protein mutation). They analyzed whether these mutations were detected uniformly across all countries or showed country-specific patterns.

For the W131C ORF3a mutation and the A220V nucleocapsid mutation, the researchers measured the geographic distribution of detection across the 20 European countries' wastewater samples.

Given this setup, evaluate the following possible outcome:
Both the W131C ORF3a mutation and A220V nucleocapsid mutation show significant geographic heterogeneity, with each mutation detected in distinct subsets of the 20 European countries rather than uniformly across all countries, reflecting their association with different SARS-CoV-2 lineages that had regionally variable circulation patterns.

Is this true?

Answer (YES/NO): YES